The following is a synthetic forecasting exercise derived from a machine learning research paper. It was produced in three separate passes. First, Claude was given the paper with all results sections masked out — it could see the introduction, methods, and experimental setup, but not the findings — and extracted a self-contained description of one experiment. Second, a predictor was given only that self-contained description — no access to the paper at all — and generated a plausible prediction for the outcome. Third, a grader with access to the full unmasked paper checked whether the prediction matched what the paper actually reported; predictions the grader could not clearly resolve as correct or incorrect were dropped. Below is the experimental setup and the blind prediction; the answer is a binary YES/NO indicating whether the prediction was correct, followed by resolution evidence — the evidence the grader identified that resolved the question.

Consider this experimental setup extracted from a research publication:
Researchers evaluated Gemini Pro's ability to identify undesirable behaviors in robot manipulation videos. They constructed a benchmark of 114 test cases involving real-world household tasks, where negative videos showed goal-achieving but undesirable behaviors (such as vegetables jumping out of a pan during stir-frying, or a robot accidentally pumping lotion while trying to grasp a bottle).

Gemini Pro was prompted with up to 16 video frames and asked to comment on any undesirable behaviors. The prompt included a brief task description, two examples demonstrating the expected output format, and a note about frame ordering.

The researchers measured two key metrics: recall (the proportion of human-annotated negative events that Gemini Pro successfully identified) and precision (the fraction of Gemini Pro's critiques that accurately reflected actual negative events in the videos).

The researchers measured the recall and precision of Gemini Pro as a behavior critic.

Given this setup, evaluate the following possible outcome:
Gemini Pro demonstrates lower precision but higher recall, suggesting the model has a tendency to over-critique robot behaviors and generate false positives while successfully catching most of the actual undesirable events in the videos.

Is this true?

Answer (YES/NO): NO